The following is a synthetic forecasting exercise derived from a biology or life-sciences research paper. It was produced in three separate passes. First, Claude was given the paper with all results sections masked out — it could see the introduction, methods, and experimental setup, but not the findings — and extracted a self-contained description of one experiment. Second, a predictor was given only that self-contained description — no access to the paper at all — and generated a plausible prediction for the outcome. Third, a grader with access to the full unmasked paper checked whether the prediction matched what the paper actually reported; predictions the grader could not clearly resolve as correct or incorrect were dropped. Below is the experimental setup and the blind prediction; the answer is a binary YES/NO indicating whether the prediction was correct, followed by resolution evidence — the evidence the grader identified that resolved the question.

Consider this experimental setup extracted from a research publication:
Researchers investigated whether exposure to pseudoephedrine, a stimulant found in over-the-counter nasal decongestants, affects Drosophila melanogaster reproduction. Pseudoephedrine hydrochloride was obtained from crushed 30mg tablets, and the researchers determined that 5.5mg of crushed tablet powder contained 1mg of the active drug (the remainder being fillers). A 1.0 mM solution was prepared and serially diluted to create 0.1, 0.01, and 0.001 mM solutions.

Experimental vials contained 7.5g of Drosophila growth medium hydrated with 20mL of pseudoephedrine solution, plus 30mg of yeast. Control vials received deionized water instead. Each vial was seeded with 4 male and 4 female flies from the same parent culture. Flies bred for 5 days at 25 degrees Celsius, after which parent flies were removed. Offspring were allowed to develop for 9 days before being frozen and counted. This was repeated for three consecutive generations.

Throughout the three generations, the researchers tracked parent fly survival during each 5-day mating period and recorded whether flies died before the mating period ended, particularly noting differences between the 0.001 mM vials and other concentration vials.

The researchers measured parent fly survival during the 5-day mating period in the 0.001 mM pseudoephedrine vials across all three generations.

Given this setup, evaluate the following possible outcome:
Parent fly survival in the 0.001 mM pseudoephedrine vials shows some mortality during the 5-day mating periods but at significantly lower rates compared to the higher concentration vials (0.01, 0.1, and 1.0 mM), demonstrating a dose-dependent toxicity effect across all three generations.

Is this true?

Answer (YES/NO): NO